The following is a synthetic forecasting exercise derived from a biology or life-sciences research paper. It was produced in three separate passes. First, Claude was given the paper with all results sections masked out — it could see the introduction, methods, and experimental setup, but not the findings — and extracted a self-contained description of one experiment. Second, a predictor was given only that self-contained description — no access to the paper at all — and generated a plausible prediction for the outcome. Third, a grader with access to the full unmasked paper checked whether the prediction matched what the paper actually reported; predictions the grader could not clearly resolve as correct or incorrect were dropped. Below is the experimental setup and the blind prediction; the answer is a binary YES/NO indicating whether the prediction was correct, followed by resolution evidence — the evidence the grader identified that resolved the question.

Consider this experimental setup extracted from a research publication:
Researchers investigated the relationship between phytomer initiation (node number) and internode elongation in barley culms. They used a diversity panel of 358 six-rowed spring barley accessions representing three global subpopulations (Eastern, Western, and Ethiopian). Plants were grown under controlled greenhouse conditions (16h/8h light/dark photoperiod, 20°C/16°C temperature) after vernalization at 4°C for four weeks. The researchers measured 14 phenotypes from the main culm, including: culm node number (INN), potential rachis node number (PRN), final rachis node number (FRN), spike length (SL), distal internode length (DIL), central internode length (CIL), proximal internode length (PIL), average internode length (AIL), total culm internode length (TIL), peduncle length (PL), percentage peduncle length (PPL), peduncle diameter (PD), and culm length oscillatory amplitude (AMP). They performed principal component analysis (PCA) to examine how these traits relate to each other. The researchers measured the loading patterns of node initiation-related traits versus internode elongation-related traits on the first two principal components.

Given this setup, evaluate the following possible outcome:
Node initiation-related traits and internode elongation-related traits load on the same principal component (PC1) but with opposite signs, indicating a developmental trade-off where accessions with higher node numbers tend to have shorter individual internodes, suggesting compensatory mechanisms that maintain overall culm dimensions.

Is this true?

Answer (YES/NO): YES